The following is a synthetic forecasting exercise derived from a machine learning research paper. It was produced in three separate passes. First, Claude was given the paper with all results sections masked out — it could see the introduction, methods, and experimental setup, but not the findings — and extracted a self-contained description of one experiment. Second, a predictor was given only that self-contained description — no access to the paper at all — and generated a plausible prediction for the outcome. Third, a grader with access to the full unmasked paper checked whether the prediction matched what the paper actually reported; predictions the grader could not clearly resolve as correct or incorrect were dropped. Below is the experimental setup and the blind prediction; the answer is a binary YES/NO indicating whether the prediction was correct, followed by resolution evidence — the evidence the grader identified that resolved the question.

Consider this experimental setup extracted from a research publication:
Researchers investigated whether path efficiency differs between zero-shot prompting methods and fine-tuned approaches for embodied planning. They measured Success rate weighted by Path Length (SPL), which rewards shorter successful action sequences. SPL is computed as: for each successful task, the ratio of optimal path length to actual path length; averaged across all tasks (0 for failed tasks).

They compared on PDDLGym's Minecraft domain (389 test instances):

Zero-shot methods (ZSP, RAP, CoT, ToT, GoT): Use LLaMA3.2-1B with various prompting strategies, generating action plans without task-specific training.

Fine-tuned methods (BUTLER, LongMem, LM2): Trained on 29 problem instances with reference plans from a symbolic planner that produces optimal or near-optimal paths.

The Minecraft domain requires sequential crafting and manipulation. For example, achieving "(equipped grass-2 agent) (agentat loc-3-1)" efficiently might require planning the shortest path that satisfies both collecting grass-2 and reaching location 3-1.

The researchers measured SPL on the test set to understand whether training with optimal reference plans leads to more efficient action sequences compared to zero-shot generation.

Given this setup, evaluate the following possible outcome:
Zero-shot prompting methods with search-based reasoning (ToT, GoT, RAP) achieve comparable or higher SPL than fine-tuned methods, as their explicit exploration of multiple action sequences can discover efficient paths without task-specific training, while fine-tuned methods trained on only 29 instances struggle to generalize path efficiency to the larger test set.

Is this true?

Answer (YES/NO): NO